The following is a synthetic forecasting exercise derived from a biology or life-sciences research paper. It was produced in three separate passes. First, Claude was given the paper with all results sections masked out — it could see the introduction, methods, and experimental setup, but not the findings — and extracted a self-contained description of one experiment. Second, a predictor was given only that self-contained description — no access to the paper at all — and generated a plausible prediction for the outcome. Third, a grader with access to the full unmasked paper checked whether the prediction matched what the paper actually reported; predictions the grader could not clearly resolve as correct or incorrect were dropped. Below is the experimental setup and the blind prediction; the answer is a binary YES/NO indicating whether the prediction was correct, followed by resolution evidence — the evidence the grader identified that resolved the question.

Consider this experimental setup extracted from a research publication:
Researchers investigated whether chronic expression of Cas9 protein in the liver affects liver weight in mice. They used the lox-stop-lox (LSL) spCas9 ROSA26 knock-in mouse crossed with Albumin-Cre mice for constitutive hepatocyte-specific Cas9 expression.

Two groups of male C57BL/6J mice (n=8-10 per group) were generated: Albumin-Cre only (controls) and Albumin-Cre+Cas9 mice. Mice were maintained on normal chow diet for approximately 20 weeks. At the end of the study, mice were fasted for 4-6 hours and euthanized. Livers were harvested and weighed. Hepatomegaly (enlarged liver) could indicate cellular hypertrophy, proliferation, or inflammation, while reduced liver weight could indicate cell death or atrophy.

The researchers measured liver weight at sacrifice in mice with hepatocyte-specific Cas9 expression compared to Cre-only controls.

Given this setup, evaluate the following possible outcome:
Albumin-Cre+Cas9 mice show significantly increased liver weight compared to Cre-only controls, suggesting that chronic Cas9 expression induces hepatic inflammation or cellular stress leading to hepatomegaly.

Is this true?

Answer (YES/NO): NO